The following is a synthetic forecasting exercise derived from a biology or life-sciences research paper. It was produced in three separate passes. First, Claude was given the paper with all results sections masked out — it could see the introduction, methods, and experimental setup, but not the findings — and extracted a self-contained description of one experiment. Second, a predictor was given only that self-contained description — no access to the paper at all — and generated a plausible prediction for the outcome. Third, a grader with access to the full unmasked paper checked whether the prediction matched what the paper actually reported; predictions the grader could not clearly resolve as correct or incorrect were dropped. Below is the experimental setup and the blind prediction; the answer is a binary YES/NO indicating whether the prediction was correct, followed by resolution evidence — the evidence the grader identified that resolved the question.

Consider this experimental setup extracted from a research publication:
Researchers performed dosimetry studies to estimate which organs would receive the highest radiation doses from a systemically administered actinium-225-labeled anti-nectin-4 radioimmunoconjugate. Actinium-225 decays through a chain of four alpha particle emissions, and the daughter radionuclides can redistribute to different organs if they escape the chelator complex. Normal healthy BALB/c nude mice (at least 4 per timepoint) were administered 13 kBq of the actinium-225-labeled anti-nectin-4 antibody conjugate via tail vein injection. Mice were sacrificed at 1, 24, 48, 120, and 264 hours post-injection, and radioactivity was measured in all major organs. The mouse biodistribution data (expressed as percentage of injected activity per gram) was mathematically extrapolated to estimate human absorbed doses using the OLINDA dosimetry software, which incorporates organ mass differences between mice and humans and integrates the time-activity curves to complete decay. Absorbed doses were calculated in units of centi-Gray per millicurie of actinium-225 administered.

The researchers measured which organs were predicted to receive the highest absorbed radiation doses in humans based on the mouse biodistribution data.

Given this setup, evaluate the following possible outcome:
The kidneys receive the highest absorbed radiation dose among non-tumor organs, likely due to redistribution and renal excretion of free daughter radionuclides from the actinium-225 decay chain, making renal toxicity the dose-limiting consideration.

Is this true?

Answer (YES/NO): NO